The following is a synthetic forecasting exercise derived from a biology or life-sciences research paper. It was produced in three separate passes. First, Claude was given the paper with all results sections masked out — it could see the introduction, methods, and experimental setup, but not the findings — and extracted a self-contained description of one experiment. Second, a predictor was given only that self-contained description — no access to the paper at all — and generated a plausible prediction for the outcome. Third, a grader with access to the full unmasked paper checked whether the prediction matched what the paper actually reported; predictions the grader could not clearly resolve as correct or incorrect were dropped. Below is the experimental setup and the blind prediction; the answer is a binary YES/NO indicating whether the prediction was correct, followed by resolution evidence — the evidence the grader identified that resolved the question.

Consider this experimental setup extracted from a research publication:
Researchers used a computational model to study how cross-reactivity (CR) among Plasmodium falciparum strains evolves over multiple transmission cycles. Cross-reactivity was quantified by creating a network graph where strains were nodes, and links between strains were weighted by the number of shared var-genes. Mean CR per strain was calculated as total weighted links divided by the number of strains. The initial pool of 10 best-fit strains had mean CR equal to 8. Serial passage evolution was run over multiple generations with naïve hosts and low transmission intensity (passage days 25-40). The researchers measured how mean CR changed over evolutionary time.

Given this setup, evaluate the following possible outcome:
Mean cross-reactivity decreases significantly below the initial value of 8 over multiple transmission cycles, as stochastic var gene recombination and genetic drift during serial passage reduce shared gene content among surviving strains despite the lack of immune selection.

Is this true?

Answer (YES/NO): NO